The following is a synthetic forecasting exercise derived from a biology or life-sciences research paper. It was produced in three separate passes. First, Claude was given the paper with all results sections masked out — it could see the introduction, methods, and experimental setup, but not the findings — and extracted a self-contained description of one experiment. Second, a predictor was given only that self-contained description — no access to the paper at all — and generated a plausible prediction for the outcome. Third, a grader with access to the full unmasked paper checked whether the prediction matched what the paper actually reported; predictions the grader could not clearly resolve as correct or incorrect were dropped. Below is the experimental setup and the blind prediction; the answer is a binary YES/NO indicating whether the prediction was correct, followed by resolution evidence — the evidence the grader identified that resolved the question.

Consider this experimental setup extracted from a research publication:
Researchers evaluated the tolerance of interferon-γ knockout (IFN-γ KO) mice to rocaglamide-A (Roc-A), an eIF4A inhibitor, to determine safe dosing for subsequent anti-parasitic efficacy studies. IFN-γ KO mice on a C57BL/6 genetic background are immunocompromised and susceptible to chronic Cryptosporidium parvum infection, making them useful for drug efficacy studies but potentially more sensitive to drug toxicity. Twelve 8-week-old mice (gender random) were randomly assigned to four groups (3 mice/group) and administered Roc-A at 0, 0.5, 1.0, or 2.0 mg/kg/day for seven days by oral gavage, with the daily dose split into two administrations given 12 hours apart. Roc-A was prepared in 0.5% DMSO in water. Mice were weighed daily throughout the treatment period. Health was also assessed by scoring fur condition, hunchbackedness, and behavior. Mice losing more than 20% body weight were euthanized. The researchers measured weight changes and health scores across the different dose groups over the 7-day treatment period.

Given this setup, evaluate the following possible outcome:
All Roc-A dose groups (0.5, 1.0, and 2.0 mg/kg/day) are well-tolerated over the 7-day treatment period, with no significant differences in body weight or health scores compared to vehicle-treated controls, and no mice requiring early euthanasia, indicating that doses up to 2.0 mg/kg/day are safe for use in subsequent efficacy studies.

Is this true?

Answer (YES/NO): NO